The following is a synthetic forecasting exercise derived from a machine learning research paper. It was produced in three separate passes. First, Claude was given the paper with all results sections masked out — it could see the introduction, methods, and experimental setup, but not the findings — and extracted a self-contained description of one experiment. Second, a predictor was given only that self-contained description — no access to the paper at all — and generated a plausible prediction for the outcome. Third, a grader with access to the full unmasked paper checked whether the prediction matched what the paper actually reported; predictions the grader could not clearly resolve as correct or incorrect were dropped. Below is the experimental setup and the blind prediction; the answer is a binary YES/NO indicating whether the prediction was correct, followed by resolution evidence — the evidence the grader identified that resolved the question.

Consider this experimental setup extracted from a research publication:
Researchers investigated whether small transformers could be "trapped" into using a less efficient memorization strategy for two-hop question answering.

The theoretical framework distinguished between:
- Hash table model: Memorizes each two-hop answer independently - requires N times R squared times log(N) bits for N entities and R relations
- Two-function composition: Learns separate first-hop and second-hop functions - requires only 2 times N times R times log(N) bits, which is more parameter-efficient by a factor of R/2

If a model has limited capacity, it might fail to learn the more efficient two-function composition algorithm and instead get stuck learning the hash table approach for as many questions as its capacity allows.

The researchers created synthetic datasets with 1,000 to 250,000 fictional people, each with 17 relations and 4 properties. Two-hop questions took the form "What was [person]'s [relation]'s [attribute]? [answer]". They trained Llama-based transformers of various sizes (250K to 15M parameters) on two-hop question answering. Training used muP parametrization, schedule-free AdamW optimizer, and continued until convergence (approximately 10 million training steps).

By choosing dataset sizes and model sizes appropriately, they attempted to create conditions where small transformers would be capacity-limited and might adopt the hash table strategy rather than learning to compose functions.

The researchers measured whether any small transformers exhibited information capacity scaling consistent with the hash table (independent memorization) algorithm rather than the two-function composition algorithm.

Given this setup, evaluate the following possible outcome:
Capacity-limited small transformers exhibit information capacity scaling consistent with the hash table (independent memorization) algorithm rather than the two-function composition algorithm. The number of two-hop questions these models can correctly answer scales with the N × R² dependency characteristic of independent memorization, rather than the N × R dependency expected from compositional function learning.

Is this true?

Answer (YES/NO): YES